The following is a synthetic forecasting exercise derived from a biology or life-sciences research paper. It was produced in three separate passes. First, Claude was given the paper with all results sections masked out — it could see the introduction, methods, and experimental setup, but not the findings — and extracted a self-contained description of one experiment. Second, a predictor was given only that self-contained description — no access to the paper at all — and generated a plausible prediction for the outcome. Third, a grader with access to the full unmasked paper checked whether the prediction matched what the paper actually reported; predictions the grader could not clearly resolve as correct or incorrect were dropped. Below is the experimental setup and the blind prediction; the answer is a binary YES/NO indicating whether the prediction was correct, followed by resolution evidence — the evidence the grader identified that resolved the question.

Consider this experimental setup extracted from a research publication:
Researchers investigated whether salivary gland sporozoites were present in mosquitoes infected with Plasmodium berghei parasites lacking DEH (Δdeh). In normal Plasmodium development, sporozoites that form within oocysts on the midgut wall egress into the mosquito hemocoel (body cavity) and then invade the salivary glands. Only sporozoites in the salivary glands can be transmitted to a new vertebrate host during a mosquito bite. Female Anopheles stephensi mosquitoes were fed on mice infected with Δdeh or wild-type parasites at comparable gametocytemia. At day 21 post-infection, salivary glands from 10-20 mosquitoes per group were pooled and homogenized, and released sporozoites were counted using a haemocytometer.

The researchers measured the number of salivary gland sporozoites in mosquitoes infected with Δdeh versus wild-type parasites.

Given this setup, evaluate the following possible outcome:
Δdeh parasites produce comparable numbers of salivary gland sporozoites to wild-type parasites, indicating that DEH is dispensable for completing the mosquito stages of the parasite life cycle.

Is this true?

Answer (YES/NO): NO